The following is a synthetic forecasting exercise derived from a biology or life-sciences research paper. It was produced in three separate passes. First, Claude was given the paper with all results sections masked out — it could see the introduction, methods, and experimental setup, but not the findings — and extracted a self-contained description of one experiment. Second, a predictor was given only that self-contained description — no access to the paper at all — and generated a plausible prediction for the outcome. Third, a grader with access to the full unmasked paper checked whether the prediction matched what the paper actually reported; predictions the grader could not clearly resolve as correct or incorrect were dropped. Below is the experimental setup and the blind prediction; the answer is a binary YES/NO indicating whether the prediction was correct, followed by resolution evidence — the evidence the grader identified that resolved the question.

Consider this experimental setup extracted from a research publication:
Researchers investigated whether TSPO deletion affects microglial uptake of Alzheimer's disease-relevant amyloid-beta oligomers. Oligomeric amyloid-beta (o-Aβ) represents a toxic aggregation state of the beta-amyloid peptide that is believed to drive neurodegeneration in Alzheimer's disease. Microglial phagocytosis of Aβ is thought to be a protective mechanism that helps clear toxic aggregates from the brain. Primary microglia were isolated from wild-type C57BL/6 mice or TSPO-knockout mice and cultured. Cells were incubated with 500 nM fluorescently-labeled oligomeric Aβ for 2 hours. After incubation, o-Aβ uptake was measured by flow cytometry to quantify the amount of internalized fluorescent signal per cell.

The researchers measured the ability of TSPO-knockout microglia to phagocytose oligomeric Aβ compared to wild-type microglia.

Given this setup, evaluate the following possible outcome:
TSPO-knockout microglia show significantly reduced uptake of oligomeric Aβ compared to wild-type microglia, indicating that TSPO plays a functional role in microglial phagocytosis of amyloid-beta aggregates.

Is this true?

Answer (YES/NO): YES